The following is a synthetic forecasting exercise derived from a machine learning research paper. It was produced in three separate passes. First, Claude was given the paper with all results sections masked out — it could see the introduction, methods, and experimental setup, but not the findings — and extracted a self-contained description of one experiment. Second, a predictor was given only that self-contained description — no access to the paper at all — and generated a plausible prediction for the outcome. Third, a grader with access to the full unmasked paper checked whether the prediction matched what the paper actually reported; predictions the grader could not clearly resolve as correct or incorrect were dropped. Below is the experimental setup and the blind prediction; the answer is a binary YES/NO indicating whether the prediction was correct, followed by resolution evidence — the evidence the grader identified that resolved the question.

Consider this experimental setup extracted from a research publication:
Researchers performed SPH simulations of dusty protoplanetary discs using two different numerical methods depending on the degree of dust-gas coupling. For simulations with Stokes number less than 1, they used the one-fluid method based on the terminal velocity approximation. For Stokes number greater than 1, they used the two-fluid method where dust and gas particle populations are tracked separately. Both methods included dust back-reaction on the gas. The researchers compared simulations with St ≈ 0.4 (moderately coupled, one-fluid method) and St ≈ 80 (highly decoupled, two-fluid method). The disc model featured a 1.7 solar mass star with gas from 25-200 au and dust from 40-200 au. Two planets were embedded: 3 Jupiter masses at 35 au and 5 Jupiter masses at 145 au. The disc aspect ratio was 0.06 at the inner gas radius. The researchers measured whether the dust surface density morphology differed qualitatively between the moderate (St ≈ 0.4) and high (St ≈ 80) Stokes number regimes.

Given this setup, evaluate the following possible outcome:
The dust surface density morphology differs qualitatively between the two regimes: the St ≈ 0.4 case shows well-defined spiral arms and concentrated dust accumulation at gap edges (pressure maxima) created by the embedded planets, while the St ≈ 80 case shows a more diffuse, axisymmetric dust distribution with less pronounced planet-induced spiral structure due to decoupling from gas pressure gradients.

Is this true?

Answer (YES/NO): NO